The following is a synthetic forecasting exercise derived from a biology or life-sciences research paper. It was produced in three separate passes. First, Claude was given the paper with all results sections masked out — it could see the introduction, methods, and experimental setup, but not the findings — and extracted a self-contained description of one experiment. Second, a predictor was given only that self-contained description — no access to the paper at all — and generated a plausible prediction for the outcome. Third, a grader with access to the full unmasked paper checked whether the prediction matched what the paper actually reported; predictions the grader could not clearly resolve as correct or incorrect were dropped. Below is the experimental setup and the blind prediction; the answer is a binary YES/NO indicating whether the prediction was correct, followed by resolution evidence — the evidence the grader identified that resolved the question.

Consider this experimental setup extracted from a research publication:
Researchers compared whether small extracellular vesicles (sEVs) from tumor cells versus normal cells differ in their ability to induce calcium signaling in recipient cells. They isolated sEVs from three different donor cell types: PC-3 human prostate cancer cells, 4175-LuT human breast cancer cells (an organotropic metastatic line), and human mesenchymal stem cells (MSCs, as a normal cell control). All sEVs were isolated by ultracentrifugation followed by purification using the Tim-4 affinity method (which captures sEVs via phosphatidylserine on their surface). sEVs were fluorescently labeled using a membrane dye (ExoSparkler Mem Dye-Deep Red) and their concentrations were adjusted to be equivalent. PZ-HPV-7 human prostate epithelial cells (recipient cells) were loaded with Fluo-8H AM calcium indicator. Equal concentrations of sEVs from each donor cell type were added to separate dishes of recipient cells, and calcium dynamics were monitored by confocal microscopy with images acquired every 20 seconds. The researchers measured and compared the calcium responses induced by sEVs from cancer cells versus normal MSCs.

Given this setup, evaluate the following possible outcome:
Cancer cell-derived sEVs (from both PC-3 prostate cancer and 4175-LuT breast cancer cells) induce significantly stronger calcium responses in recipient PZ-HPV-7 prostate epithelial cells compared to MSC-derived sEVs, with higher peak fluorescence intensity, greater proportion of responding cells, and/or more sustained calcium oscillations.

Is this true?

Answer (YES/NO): NO